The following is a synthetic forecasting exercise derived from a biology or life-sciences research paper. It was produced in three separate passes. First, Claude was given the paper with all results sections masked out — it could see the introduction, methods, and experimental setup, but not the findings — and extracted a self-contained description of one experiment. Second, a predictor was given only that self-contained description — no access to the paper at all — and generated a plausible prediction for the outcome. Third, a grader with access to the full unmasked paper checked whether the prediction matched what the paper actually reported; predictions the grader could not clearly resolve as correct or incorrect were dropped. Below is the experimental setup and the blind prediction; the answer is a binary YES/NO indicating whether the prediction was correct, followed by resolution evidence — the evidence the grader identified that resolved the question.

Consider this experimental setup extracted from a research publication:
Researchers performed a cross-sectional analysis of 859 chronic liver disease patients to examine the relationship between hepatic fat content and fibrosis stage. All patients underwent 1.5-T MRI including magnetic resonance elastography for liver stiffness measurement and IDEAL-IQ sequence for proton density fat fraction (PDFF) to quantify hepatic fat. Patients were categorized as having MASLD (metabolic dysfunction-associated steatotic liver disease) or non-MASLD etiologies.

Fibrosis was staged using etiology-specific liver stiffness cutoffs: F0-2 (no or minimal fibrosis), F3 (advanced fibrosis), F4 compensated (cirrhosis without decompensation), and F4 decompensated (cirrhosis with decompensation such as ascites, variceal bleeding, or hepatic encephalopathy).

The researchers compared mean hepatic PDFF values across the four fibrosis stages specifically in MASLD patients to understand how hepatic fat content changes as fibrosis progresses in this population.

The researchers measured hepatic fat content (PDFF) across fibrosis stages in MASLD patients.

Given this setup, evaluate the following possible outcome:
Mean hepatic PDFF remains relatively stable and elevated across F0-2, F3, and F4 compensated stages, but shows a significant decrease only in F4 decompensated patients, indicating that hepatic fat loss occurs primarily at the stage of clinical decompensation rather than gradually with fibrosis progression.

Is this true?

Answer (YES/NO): NO